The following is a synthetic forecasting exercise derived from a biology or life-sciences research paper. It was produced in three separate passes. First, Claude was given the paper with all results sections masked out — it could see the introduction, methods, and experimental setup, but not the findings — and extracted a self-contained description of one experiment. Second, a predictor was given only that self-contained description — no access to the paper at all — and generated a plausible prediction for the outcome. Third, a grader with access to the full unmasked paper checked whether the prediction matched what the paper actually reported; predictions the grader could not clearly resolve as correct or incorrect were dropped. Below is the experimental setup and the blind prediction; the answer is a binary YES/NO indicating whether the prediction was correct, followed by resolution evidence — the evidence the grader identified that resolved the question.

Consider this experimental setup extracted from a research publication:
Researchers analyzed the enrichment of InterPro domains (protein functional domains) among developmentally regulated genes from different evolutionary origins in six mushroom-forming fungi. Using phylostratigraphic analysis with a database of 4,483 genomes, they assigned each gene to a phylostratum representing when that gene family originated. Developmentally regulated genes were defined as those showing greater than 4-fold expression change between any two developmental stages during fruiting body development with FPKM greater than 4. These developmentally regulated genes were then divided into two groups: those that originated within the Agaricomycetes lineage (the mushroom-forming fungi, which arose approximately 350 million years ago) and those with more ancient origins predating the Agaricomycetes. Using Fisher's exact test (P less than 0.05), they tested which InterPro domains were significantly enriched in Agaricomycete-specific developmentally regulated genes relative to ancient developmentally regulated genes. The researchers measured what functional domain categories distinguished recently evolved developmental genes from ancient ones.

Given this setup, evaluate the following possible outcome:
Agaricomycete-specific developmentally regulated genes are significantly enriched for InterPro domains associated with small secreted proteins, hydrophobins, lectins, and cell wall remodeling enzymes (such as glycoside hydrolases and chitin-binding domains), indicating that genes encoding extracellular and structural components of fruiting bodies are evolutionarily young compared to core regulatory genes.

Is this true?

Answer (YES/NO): NO